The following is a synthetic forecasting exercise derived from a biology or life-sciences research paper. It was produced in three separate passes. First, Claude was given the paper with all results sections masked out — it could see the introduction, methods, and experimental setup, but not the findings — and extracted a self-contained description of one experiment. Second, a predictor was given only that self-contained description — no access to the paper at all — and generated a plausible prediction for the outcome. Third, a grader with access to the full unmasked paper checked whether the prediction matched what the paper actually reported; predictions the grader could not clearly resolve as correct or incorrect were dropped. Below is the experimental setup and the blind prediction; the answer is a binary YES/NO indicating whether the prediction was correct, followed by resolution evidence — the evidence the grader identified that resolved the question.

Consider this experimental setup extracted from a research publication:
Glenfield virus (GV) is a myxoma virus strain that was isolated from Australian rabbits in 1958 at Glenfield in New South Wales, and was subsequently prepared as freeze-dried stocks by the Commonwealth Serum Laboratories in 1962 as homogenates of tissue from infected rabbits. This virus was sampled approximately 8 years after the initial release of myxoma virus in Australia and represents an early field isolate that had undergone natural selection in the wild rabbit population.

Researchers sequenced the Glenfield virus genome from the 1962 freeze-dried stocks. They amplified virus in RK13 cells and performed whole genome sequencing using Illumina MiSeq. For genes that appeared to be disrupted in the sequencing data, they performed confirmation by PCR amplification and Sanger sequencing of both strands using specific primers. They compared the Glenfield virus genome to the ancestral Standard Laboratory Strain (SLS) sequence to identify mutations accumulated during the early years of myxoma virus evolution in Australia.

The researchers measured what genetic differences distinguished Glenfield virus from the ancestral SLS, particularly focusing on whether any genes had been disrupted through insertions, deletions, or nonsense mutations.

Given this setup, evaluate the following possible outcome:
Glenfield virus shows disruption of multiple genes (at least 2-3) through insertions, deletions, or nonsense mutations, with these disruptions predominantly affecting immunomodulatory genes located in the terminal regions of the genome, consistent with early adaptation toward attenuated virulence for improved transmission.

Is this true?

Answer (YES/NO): NO